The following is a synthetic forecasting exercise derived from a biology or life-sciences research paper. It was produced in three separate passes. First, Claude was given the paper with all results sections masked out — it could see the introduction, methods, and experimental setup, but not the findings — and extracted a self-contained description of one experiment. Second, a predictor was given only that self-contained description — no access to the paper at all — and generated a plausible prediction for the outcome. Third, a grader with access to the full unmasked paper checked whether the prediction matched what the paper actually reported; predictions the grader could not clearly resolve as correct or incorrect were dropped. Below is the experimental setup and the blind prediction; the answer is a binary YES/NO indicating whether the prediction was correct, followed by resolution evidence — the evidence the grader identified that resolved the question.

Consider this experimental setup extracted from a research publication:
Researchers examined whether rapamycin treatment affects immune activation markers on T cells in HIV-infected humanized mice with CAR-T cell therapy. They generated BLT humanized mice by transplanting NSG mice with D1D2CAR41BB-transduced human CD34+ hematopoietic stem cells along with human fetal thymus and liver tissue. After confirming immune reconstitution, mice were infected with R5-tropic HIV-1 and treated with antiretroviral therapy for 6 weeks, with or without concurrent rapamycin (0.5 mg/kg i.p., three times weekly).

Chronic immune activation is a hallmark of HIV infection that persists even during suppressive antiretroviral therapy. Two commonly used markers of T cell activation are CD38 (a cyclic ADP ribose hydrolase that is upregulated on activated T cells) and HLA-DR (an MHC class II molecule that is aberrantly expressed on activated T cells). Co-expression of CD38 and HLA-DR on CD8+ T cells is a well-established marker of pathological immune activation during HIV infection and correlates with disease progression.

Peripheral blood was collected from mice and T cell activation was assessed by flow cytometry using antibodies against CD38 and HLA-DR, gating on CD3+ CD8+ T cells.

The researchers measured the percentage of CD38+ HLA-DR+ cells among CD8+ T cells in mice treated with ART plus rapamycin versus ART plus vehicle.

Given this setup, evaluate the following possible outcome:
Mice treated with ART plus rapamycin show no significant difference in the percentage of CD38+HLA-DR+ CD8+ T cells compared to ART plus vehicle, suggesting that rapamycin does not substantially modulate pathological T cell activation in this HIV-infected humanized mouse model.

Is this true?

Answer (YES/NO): NO